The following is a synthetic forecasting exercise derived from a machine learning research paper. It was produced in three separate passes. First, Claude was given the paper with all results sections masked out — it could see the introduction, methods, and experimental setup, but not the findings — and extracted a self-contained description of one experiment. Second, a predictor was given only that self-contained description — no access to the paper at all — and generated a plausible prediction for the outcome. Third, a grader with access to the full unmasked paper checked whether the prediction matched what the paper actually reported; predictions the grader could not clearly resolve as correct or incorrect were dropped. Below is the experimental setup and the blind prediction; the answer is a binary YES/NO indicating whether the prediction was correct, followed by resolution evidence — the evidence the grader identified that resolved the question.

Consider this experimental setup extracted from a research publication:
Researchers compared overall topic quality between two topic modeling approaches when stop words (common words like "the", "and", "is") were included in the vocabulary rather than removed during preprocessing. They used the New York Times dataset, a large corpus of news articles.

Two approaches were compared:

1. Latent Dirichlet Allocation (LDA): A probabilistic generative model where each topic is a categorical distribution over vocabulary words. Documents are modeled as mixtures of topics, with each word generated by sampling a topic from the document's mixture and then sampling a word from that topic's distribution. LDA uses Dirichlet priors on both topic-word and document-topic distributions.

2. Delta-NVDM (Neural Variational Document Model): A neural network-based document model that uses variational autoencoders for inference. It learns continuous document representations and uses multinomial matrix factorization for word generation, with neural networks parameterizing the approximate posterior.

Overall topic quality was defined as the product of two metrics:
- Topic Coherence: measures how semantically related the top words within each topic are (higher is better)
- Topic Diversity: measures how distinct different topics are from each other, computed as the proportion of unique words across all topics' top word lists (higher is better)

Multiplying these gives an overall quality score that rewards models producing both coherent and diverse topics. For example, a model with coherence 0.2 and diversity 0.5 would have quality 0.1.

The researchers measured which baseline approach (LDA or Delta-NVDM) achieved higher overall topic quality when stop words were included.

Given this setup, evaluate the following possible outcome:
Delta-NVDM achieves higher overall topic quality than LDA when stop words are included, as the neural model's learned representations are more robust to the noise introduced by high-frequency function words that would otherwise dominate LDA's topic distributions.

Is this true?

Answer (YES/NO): YES